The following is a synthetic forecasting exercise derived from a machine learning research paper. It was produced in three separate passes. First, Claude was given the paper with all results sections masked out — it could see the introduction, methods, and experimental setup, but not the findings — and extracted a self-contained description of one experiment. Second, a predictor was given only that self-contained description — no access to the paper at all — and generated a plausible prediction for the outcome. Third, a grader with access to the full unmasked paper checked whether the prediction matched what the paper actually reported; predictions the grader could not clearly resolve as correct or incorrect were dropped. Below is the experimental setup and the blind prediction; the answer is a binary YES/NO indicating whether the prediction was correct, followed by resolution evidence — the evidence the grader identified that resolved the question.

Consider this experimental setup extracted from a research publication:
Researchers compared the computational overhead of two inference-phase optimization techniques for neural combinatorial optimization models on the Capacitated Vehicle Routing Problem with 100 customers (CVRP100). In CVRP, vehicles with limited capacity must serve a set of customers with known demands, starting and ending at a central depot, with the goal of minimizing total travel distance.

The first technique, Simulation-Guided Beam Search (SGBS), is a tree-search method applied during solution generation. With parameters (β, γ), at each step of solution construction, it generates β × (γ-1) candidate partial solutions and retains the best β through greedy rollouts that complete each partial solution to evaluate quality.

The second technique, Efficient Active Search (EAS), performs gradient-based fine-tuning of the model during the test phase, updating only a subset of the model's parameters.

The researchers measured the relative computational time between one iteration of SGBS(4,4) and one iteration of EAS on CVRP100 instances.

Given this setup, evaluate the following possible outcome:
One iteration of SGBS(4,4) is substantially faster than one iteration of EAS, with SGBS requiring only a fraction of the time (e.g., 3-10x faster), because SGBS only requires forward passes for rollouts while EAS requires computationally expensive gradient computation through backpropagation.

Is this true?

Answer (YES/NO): NO